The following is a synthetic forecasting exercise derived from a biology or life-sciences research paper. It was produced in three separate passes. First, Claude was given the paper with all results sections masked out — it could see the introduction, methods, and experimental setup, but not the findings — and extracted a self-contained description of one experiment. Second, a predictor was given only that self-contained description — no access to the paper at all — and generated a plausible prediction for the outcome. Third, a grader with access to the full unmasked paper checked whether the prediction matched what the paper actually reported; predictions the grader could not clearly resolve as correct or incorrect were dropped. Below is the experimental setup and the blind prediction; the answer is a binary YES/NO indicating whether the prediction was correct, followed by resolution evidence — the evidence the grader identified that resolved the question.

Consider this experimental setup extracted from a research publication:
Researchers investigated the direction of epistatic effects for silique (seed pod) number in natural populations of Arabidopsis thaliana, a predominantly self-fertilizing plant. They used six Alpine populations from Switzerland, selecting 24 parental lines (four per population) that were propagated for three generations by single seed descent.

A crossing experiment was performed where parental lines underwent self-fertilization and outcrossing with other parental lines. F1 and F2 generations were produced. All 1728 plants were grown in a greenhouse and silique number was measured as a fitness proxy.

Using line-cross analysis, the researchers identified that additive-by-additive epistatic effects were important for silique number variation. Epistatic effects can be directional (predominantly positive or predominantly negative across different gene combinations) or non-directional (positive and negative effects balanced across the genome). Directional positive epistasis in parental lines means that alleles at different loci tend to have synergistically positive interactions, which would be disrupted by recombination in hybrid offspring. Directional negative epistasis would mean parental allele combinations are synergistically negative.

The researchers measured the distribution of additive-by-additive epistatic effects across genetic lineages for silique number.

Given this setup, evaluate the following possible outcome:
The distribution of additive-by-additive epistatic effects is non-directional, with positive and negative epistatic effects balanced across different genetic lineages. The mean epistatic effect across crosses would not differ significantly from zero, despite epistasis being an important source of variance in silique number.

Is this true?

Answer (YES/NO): NO